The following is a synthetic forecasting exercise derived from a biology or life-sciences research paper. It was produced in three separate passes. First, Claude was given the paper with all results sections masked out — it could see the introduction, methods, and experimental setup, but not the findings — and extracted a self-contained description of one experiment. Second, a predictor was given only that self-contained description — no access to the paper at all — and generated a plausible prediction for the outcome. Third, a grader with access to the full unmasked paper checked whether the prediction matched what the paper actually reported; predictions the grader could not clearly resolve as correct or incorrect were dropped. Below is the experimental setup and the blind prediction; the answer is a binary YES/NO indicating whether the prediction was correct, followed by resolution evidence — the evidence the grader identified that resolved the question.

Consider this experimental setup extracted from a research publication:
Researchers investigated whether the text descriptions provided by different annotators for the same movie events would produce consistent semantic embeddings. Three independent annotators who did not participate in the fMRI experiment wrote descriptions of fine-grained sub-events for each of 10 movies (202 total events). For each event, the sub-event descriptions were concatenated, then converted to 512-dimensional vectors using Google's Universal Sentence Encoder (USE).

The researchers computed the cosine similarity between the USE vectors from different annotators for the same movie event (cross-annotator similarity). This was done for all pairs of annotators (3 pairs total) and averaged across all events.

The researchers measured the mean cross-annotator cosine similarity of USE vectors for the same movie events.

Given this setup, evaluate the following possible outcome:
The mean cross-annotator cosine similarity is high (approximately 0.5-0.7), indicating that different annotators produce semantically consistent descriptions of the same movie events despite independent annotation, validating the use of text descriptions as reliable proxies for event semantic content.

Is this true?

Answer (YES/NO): NO